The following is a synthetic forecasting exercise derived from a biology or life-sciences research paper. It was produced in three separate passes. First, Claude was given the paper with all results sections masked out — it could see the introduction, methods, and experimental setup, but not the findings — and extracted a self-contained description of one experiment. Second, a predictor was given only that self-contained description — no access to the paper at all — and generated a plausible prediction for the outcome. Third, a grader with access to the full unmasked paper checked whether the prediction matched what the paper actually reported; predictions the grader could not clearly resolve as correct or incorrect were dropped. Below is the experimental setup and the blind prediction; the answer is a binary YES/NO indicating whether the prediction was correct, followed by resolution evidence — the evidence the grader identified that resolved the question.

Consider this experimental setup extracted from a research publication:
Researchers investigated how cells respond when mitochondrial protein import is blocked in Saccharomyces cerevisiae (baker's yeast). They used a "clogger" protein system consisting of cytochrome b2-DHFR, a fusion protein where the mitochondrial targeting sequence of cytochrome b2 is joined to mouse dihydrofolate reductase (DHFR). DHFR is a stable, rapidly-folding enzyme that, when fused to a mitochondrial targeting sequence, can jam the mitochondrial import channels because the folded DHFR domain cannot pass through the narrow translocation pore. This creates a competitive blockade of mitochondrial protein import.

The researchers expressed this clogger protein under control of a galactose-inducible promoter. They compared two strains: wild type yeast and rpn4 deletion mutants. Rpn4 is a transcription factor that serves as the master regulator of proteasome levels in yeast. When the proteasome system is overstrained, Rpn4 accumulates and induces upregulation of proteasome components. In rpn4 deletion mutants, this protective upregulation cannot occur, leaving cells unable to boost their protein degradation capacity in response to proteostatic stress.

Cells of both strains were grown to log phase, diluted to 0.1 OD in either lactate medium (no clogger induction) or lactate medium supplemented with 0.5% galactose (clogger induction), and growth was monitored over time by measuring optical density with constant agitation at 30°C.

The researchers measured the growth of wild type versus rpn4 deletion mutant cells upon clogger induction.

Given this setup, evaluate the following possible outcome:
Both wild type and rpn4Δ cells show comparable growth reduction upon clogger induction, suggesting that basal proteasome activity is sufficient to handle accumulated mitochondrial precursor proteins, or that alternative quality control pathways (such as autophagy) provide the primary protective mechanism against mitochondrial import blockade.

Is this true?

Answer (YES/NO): NO